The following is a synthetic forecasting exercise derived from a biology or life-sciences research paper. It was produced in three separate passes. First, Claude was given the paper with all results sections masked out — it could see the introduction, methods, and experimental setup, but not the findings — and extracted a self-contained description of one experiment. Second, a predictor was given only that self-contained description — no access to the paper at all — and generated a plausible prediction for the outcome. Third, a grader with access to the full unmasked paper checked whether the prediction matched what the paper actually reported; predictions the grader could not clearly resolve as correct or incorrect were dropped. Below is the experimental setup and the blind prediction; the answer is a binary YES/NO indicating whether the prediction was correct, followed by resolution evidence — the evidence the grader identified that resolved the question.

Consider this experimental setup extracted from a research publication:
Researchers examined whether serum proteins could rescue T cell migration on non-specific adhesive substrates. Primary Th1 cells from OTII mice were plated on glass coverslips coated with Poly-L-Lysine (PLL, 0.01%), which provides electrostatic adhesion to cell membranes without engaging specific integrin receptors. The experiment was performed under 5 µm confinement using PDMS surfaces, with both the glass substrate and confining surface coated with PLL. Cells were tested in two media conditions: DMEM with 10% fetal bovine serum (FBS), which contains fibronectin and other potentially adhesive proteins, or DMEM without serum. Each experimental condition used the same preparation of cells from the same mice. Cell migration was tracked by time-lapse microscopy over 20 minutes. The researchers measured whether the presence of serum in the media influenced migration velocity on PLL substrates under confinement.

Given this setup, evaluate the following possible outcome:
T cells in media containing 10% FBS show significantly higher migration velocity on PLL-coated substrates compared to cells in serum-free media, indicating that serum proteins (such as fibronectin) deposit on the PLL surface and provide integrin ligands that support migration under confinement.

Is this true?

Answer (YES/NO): YES